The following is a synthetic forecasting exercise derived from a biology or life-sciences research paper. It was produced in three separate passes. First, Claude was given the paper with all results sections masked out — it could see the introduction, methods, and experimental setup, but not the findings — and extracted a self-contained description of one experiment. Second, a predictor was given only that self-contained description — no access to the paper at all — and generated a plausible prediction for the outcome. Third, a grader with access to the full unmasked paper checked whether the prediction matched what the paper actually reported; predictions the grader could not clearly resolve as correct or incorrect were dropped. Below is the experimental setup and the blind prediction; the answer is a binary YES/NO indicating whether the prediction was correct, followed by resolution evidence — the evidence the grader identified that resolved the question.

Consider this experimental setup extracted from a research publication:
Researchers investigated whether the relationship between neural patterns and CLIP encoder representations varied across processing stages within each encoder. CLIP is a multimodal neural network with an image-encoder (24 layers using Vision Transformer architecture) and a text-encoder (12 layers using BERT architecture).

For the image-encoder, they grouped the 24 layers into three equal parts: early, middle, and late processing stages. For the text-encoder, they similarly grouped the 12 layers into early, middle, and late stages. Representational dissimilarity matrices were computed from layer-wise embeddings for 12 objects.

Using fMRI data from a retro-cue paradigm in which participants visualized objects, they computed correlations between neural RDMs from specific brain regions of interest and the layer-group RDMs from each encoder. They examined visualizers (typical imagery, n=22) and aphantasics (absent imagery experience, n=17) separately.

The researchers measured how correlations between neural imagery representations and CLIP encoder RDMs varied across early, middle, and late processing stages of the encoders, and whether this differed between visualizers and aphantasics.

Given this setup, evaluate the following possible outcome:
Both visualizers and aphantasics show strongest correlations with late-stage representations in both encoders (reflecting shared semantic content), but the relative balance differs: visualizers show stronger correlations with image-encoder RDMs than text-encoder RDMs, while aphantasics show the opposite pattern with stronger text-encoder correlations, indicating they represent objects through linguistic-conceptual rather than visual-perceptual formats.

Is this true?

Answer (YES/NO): NO